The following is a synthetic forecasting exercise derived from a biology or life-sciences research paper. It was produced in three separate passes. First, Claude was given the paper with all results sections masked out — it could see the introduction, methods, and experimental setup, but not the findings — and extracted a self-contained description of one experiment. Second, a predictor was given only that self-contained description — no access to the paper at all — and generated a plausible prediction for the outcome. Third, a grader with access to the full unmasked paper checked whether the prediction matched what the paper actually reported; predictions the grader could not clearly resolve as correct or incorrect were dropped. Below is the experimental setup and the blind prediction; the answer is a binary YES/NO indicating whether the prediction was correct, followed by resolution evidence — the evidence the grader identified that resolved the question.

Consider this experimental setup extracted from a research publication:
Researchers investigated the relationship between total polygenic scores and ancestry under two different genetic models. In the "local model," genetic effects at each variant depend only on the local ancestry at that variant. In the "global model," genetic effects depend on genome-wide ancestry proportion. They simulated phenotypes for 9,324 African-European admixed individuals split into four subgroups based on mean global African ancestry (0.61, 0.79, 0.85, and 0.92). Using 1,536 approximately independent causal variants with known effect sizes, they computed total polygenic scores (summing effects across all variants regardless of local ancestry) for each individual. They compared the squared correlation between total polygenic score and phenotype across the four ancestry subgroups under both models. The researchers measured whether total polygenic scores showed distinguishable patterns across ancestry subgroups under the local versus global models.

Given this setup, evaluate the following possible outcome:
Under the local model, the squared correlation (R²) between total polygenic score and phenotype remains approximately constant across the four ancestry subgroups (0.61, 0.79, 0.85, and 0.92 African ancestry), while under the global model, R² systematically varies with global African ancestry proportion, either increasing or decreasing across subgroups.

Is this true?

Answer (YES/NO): NO